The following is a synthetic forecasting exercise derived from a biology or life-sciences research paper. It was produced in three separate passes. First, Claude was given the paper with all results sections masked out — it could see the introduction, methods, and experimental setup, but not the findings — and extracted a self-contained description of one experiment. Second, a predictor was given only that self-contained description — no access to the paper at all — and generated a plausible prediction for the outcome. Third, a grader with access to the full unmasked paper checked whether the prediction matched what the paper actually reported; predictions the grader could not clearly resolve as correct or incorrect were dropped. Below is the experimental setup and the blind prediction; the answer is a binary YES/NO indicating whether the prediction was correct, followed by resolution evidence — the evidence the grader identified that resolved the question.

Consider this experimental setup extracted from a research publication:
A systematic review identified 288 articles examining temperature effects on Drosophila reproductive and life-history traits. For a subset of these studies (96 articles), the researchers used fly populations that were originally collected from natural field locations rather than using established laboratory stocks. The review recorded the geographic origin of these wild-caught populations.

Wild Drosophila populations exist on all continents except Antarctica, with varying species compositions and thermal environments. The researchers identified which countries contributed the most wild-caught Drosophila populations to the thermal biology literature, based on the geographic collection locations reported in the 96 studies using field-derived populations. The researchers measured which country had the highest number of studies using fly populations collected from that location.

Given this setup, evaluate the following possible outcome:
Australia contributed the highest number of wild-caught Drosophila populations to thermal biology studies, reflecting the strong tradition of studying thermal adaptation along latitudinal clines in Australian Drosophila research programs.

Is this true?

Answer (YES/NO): NO